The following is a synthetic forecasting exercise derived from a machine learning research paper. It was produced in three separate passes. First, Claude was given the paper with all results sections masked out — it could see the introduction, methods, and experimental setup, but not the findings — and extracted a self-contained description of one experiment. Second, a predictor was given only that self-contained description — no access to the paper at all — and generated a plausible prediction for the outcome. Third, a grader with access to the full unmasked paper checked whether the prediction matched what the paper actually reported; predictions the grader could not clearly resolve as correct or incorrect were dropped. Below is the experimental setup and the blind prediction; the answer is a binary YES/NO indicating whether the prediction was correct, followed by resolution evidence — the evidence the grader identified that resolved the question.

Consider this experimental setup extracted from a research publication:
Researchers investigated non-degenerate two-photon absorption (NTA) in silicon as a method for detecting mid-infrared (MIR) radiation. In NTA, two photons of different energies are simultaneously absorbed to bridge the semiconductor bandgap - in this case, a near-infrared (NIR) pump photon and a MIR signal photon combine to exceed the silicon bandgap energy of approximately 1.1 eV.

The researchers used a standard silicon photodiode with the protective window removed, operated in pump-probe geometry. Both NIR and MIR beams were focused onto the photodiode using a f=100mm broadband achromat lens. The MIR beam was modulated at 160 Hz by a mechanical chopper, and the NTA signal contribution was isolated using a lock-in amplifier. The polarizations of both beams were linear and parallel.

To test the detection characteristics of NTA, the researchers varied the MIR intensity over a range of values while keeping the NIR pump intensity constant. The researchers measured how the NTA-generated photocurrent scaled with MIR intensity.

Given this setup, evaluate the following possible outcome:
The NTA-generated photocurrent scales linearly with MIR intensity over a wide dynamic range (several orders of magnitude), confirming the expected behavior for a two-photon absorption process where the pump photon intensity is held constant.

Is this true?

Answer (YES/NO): YES